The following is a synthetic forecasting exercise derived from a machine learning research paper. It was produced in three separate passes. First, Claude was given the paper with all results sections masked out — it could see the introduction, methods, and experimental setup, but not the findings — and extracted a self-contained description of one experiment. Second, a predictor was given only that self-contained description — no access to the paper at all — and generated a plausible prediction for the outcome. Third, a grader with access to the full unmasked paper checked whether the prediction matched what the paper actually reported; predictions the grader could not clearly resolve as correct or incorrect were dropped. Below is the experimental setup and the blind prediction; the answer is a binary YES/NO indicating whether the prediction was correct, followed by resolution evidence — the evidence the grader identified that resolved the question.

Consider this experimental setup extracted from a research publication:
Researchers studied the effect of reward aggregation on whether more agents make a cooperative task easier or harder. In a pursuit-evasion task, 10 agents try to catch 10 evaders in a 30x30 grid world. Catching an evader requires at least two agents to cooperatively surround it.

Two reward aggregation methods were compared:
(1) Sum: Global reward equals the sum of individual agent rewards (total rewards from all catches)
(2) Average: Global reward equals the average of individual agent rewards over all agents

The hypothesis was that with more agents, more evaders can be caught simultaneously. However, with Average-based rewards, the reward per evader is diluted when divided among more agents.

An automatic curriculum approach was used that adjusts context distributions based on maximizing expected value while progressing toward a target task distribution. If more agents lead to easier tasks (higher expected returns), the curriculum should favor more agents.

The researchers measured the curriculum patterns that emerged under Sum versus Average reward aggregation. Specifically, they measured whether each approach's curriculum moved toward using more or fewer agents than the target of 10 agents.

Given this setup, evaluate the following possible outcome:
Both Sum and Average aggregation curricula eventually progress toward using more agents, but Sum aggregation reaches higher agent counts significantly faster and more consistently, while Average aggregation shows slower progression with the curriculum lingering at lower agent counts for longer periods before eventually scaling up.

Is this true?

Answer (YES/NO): NO